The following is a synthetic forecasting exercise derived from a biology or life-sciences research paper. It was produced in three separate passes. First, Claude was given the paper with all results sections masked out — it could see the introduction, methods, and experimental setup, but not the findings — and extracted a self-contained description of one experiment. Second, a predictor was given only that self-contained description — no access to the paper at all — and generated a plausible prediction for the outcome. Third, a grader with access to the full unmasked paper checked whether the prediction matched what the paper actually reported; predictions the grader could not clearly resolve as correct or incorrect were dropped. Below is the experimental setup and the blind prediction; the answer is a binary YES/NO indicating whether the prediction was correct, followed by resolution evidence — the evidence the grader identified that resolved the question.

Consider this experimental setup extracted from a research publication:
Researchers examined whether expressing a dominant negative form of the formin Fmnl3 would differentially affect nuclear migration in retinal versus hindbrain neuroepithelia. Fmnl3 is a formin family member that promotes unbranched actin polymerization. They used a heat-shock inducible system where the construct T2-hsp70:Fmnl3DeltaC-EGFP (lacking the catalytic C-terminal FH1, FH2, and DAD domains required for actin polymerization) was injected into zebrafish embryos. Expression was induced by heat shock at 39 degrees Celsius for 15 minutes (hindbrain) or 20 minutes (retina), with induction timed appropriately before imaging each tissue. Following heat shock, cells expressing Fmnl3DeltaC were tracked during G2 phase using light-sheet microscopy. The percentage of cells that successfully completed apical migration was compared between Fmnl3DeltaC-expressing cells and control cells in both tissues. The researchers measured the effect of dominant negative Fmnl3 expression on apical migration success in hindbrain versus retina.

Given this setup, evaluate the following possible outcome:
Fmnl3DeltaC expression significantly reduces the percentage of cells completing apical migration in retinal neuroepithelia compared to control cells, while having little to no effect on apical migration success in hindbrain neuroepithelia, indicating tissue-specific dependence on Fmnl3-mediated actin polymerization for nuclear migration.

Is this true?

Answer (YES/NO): YES